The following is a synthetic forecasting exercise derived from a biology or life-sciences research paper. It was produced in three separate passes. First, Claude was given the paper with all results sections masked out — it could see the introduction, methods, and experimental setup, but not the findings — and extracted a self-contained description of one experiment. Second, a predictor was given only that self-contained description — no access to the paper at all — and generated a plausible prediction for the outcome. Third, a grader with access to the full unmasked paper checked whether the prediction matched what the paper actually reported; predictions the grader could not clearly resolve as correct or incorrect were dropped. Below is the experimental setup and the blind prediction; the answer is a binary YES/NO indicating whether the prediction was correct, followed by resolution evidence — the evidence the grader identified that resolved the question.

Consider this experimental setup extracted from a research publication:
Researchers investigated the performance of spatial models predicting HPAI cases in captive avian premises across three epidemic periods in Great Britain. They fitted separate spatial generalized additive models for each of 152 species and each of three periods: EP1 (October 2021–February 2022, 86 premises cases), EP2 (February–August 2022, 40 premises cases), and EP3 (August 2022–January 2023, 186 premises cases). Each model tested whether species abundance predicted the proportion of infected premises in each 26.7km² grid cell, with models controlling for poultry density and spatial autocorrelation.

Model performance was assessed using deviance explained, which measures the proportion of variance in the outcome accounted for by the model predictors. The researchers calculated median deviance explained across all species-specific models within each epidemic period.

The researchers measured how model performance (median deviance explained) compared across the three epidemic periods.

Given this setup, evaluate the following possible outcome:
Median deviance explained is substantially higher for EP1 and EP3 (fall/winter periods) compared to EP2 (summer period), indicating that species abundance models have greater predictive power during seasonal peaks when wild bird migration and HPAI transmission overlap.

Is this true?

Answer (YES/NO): YES